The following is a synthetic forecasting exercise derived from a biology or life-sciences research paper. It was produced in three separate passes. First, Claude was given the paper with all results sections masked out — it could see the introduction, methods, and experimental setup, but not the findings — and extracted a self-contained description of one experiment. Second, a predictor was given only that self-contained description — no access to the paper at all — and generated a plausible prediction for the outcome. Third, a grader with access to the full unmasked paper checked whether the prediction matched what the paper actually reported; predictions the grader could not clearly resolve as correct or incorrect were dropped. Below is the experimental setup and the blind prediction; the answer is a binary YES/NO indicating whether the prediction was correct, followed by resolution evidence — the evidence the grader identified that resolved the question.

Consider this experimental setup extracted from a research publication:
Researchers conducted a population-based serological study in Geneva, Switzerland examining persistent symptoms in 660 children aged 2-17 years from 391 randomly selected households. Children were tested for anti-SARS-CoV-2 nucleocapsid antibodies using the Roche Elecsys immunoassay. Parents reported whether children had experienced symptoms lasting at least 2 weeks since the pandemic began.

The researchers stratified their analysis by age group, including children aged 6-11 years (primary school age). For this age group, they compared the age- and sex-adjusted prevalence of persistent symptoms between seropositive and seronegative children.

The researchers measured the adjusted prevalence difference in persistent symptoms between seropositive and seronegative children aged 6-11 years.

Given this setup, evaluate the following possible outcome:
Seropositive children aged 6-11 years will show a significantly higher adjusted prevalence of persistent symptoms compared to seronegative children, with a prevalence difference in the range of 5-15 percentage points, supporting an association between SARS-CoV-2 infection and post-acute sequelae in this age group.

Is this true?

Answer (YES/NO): NO